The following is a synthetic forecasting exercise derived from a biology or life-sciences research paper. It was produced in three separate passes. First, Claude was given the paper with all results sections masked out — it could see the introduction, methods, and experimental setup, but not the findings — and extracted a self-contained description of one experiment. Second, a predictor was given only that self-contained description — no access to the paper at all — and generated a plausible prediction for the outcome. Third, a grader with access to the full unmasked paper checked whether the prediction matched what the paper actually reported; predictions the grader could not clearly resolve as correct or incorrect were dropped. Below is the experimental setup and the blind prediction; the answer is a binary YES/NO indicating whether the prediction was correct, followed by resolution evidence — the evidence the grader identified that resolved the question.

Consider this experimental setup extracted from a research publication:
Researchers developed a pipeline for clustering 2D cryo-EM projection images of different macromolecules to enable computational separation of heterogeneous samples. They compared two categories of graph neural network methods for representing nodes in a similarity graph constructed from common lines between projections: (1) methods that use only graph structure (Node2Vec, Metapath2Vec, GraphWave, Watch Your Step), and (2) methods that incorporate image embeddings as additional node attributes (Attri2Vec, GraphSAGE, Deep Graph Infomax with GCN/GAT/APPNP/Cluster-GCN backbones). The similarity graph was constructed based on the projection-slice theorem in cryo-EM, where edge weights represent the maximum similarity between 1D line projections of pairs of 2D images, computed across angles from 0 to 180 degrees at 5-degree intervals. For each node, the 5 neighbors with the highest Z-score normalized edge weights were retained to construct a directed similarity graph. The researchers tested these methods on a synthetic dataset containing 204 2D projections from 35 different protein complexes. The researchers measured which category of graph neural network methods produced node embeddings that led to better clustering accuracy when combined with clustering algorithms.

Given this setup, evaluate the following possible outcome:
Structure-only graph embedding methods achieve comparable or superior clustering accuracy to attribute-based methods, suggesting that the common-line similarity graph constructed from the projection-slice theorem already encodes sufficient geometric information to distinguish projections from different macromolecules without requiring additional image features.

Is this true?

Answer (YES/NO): YES